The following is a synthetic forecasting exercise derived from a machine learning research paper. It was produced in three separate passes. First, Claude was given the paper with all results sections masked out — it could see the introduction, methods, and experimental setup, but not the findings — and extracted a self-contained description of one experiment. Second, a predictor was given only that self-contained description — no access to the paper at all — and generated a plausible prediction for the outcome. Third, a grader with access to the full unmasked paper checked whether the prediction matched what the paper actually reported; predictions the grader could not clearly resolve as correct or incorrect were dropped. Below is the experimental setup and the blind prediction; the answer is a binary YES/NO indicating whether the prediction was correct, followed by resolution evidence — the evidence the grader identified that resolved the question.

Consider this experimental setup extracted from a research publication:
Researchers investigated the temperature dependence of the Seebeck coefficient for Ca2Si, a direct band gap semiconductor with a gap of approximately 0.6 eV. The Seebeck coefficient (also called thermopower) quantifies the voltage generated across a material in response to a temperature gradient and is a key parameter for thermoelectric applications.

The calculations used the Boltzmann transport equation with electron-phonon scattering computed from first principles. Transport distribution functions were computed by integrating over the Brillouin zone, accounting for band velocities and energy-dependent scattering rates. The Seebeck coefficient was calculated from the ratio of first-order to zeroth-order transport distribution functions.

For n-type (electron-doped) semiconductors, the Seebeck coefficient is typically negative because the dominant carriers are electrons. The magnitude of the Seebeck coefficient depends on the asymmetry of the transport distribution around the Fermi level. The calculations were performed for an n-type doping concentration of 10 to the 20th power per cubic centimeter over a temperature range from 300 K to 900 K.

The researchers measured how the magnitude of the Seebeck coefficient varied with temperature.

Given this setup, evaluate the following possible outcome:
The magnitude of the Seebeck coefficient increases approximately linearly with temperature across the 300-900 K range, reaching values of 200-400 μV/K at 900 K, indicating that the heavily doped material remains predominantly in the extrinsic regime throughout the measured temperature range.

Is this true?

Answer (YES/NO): NO